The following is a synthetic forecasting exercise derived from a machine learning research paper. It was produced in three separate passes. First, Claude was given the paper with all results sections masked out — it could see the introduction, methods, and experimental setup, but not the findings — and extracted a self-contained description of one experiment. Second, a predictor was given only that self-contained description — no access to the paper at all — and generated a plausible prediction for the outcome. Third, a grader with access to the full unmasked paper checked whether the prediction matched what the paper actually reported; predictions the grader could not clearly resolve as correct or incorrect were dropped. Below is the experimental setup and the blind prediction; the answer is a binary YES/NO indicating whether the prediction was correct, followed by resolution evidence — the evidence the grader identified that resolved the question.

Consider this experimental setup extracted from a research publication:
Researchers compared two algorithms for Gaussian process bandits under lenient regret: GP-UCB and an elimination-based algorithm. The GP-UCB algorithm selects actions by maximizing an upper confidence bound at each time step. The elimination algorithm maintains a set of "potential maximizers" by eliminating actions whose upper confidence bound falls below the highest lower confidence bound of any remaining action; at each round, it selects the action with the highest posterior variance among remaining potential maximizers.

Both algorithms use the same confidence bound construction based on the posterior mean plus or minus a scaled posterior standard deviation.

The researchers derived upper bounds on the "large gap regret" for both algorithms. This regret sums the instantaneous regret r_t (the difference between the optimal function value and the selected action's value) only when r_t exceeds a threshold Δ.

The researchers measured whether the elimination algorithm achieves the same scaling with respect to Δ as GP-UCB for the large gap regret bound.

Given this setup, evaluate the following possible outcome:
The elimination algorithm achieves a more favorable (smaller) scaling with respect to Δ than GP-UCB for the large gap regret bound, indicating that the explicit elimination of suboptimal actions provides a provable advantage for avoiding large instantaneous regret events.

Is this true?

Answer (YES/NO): NO